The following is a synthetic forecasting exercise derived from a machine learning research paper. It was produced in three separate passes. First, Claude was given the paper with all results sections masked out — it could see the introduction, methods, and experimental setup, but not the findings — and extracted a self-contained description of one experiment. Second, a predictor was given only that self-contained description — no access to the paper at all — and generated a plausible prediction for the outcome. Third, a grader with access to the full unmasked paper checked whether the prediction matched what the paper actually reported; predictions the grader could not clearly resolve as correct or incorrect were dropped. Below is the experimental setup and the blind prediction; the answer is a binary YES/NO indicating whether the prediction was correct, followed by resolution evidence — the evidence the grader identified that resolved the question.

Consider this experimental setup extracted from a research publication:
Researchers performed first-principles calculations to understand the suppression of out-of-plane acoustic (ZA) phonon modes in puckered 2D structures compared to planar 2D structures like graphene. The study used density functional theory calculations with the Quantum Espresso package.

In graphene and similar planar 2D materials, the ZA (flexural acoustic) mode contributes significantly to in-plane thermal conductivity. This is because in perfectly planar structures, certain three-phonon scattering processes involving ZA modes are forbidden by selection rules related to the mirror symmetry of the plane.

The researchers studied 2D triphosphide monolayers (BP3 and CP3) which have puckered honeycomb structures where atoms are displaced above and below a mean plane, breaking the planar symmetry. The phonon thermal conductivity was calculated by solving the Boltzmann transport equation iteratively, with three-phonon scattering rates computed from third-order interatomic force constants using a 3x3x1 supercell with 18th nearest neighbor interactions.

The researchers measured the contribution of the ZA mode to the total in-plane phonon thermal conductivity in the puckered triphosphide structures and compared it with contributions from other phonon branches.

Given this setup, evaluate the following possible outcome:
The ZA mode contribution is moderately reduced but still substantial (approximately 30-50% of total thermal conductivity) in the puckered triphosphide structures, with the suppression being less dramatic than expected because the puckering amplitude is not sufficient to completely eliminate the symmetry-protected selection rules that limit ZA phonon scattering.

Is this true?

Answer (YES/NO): NO